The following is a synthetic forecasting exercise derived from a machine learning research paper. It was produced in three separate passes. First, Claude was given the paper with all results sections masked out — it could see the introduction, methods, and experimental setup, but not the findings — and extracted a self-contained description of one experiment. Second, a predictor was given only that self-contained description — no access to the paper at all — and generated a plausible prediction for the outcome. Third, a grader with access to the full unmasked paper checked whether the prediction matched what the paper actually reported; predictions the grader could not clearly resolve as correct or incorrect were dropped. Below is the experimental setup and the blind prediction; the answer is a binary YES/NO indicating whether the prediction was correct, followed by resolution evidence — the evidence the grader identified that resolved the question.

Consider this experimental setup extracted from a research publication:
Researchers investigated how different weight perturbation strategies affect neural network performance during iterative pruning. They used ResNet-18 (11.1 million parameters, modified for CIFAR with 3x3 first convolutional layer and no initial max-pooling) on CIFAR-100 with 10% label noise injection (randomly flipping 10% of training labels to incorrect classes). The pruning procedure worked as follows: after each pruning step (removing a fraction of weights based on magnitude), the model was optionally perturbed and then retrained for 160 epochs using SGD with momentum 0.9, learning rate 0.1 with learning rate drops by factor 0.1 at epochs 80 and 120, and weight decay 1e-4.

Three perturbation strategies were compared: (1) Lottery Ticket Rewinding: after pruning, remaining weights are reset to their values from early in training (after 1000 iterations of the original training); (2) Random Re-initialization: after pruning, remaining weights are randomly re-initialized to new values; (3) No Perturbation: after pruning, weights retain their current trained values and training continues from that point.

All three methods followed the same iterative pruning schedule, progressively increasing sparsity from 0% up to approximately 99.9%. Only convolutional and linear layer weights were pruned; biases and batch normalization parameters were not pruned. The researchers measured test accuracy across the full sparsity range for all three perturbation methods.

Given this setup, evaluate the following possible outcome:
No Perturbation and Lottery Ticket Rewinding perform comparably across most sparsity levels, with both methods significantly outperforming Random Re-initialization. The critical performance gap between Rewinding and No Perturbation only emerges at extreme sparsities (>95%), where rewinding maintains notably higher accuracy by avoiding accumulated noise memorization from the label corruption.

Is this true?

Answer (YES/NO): NO